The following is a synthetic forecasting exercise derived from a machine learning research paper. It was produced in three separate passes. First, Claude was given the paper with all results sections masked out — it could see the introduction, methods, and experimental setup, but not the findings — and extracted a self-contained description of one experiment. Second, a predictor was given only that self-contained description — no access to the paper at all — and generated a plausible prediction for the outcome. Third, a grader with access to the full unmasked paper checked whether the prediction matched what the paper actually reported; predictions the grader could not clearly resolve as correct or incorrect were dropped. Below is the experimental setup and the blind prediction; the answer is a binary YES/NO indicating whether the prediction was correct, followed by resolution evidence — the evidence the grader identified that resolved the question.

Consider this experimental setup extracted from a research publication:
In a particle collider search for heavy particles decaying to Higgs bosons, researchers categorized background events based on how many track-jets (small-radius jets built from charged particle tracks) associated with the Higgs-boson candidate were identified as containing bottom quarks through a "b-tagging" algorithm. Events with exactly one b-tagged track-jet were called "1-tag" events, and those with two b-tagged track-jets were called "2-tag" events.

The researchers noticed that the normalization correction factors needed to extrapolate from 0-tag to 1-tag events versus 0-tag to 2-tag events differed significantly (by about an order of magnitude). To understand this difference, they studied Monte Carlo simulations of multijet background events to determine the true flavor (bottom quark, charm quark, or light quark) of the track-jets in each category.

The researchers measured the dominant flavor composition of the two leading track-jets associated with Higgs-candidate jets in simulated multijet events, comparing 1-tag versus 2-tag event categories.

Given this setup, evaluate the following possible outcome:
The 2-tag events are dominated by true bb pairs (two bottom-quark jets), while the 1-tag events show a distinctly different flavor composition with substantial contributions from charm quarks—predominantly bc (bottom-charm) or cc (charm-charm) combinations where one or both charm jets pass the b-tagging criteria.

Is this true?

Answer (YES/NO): NO